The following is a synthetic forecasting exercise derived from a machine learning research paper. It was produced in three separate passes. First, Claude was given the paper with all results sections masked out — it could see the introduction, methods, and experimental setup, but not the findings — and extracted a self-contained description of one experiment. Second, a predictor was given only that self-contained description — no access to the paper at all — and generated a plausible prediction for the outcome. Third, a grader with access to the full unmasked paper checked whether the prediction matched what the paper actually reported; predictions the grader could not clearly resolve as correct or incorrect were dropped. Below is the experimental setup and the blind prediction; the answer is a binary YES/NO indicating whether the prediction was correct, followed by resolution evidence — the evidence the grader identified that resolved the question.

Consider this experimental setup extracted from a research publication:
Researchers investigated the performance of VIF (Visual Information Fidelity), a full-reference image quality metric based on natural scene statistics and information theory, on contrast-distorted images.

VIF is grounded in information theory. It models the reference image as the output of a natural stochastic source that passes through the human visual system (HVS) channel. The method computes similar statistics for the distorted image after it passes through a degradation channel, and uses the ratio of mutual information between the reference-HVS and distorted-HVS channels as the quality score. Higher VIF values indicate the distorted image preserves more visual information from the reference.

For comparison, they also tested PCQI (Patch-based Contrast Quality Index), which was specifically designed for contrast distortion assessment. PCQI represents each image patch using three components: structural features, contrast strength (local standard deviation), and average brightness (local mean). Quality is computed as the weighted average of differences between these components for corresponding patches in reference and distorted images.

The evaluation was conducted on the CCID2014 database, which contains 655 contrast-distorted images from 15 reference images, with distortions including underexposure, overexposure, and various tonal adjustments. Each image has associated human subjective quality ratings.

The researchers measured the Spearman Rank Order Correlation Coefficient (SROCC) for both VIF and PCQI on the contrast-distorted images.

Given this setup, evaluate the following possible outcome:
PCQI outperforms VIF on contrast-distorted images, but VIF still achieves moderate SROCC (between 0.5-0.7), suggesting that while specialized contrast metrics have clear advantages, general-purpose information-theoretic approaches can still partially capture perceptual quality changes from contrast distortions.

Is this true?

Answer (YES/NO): NO